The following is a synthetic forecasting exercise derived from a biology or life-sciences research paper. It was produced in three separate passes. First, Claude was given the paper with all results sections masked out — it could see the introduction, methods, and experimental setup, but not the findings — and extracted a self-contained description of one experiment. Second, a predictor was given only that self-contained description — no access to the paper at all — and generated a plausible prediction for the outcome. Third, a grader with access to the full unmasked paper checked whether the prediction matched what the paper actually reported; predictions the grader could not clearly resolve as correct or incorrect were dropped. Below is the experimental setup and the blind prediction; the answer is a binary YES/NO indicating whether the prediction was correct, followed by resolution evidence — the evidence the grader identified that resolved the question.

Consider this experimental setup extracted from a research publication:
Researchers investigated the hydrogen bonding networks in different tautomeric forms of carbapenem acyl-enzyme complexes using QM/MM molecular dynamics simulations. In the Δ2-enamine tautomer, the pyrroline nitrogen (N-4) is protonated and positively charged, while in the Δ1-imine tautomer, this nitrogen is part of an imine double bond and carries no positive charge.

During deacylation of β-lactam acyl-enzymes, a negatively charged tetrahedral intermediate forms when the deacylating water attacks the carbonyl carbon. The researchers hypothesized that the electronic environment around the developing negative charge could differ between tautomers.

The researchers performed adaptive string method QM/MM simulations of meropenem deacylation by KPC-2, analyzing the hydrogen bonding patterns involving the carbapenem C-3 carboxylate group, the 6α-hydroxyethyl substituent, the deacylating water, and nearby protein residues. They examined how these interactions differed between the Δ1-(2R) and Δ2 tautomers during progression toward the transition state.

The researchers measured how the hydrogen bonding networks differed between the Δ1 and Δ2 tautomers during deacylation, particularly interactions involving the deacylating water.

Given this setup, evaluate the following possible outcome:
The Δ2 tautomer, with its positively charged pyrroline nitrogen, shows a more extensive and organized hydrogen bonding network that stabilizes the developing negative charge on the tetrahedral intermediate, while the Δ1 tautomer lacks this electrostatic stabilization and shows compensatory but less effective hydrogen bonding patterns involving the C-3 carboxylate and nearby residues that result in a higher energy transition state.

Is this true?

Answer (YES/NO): YES